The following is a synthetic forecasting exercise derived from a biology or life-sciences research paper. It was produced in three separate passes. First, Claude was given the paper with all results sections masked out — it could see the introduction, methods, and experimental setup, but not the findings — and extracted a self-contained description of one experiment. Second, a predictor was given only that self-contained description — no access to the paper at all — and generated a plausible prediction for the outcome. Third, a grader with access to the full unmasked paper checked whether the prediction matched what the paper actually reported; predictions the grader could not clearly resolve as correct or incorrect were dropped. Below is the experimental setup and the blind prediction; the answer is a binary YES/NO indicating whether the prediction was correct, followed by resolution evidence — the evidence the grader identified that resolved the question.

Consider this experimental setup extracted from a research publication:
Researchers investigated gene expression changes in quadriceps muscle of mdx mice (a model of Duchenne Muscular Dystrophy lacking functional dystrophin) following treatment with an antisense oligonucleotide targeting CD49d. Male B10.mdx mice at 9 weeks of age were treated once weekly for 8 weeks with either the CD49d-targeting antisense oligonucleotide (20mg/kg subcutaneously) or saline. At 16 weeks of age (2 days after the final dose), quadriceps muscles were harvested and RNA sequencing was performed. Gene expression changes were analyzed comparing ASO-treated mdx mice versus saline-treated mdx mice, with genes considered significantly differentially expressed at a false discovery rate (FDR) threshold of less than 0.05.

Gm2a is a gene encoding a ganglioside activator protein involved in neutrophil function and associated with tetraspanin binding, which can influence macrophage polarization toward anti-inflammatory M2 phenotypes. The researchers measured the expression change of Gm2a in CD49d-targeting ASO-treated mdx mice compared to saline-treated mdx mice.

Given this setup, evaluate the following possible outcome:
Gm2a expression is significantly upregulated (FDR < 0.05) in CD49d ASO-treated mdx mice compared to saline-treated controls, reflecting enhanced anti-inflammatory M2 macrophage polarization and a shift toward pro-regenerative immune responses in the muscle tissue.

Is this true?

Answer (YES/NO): YES